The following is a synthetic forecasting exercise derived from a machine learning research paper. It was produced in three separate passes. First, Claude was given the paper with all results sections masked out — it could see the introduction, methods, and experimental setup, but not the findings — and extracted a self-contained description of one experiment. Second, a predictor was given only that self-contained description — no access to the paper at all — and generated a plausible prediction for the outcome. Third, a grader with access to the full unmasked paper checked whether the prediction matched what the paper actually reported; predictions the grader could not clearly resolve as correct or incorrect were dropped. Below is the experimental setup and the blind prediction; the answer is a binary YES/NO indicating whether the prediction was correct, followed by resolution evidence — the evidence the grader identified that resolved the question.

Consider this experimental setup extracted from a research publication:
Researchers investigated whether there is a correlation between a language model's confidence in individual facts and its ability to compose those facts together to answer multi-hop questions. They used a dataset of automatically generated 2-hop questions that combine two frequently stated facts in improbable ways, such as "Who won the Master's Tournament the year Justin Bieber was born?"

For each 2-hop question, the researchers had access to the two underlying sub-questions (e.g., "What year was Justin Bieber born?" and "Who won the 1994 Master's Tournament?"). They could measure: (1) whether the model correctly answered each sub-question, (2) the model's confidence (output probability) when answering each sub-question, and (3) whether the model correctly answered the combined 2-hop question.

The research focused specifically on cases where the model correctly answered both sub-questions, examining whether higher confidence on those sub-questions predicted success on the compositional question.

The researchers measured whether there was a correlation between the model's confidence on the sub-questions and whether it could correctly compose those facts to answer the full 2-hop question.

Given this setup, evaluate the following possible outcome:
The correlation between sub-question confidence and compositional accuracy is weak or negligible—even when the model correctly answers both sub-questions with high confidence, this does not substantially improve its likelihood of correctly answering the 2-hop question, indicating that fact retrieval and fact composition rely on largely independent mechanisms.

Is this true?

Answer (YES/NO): NO